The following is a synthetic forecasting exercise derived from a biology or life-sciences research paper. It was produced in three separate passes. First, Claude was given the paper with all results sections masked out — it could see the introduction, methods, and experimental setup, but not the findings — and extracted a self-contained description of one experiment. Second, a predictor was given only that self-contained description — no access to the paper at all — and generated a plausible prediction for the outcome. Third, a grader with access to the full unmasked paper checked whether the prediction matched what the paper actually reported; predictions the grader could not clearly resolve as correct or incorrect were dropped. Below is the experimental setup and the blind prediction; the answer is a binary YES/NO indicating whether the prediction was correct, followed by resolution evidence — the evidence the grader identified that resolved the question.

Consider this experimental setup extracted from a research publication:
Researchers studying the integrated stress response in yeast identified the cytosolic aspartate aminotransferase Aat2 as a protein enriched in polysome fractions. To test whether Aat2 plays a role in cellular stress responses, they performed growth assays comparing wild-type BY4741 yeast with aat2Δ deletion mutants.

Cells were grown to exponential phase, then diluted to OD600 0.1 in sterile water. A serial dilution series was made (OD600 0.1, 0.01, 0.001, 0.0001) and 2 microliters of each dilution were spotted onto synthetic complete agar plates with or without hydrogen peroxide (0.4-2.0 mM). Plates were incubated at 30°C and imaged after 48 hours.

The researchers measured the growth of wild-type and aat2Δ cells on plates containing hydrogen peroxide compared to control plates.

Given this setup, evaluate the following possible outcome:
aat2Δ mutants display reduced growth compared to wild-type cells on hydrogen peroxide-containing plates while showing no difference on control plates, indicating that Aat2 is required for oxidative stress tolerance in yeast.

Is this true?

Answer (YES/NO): YES